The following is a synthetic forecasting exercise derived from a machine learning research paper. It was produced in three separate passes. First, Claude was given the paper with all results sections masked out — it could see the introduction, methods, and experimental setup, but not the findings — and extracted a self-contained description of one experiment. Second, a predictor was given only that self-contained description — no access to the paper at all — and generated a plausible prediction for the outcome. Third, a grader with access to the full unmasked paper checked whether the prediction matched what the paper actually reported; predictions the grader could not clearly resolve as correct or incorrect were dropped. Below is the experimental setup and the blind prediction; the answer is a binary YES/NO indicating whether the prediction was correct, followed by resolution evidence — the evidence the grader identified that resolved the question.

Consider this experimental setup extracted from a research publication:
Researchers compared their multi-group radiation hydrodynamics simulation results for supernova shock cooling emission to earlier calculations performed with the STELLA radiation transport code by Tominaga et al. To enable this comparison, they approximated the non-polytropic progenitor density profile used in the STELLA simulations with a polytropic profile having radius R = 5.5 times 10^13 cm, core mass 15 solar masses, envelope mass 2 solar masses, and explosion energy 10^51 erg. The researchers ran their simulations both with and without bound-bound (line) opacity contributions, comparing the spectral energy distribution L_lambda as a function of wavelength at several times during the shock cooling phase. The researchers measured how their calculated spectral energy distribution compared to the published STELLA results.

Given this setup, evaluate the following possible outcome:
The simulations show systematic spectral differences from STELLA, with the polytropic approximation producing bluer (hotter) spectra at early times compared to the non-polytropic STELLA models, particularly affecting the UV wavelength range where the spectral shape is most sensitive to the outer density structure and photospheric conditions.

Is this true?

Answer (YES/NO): NO